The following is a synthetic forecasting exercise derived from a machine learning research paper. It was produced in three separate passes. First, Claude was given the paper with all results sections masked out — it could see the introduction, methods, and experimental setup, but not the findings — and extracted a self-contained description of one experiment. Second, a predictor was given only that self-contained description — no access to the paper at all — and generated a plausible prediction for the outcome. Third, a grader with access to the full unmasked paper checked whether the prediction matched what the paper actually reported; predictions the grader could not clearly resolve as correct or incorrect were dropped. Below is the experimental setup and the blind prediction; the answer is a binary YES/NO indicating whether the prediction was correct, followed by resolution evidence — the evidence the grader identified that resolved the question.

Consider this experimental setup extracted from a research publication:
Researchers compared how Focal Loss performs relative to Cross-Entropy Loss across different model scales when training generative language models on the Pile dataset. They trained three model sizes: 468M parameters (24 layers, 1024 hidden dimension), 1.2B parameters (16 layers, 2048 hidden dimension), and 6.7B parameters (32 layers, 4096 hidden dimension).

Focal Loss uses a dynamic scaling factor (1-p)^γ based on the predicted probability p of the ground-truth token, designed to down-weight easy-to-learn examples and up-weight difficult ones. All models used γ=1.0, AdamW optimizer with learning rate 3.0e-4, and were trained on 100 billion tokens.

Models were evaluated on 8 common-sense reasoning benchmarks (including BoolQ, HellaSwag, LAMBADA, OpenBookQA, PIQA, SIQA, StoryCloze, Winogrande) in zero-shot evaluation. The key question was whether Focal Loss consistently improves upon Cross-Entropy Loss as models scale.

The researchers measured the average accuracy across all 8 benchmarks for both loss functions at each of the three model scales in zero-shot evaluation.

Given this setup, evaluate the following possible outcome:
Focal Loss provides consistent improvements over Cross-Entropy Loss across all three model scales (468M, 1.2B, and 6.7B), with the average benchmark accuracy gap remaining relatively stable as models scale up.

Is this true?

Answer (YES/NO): NO